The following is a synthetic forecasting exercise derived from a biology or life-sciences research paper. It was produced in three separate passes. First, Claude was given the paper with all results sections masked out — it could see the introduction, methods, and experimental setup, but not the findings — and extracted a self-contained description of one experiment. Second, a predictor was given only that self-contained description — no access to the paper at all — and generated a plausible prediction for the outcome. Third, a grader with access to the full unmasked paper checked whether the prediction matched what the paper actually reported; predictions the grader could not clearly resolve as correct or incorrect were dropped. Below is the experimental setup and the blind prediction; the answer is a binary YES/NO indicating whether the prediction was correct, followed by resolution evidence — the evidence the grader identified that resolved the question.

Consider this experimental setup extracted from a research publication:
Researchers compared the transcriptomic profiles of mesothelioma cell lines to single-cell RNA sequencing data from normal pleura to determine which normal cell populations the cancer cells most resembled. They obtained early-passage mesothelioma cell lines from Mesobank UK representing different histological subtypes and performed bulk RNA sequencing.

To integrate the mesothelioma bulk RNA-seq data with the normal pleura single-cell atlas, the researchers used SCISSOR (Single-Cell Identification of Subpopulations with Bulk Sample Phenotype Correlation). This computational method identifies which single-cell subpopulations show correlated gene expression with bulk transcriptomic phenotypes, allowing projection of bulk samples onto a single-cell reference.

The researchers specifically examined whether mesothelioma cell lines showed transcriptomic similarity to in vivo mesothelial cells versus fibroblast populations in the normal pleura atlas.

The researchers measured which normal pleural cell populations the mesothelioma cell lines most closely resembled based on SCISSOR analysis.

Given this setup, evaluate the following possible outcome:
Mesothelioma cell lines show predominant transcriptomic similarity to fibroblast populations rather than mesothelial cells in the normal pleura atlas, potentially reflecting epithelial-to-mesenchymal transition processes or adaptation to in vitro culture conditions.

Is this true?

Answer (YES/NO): NO